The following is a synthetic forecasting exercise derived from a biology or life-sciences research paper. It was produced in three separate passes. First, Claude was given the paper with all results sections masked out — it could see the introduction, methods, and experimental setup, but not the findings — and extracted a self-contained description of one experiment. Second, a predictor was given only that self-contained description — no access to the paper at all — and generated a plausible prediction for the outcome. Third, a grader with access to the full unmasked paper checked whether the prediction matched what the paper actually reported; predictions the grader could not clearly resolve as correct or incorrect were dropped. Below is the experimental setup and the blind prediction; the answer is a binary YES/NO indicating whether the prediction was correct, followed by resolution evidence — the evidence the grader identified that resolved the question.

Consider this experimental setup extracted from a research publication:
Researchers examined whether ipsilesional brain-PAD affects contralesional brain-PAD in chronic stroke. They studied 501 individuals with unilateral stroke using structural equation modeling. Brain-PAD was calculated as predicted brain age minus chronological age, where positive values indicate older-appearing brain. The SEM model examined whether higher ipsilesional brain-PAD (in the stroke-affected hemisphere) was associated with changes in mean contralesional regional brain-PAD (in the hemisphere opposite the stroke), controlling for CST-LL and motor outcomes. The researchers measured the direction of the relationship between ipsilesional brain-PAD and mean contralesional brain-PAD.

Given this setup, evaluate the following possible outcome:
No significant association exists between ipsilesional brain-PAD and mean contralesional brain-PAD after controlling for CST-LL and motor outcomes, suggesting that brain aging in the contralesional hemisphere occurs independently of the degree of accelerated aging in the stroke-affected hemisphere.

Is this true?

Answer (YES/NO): NO